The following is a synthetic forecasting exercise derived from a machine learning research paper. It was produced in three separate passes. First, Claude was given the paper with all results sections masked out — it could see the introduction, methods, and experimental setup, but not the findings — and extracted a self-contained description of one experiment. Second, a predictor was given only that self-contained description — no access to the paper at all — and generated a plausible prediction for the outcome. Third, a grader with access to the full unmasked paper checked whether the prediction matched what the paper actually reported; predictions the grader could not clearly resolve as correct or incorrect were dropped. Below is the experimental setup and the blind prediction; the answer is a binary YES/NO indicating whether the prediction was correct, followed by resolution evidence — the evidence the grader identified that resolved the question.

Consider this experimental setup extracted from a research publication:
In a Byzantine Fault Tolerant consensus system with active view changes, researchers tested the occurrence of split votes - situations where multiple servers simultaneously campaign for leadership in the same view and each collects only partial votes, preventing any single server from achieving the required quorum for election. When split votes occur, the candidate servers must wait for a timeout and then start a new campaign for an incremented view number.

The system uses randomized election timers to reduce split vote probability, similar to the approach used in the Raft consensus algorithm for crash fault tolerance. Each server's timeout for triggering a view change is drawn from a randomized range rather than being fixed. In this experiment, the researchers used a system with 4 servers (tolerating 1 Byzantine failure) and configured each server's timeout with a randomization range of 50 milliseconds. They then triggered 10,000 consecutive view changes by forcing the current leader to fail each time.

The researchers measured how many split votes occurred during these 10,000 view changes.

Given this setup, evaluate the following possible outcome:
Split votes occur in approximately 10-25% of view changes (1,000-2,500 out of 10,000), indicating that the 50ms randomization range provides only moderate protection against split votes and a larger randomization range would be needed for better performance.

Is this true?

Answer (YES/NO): NO